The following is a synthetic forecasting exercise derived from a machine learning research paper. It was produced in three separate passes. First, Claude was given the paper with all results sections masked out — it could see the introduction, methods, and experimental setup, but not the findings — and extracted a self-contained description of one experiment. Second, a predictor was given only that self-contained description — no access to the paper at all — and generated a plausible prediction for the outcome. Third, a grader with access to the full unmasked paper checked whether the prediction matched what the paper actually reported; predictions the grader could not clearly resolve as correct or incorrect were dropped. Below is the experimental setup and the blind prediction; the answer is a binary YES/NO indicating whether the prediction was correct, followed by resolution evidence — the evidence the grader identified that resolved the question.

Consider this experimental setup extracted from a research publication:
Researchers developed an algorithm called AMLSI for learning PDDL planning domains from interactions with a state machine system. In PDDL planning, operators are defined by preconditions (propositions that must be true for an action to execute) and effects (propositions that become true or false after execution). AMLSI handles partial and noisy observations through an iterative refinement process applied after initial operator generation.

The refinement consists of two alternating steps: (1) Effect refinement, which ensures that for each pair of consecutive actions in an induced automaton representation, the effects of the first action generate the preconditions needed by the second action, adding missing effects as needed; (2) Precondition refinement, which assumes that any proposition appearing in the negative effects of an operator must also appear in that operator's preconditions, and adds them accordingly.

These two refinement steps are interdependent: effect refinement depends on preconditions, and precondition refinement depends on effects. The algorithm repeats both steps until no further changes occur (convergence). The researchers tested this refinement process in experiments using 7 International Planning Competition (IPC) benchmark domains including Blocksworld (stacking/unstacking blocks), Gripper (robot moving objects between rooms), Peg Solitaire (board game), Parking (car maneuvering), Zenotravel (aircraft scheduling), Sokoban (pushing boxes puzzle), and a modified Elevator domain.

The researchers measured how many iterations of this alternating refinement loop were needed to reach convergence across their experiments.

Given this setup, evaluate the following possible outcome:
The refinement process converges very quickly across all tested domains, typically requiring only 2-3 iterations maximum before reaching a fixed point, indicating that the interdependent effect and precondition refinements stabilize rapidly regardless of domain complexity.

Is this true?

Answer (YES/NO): NO